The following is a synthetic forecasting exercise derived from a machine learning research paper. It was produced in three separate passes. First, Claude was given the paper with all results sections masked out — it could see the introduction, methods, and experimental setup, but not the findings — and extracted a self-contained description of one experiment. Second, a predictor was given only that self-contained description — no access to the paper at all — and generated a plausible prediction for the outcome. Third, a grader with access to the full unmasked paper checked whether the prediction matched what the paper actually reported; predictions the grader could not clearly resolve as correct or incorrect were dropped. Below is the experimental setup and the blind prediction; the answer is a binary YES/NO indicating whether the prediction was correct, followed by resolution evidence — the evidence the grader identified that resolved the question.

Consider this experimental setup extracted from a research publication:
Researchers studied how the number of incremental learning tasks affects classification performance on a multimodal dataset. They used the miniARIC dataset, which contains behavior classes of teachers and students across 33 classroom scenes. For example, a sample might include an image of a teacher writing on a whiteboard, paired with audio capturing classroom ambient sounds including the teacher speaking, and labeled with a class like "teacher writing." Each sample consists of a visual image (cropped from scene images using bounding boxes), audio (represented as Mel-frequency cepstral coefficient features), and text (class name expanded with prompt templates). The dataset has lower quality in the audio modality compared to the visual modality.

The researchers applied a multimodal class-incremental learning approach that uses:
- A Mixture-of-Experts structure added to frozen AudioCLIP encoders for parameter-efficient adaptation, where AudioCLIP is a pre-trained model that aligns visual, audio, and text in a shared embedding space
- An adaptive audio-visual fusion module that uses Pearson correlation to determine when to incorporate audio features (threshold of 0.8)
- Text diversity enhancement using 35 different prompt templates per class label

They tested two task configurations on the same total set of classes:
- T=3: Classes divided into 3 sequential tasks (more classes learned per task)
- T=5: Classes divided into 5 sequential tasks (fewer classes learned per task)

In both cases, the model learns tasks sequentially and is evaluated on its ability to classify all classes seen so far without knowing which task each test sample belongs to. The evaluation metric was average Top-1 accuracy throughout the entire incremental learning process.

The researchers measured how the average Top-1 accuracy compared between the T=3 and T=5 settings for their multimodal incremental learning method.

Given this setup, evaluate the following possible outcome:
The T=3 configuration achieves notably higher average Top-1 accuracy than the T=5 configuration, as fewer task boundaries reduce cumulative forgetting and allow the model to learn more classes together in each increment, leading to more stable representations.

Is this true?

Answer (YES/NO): YES